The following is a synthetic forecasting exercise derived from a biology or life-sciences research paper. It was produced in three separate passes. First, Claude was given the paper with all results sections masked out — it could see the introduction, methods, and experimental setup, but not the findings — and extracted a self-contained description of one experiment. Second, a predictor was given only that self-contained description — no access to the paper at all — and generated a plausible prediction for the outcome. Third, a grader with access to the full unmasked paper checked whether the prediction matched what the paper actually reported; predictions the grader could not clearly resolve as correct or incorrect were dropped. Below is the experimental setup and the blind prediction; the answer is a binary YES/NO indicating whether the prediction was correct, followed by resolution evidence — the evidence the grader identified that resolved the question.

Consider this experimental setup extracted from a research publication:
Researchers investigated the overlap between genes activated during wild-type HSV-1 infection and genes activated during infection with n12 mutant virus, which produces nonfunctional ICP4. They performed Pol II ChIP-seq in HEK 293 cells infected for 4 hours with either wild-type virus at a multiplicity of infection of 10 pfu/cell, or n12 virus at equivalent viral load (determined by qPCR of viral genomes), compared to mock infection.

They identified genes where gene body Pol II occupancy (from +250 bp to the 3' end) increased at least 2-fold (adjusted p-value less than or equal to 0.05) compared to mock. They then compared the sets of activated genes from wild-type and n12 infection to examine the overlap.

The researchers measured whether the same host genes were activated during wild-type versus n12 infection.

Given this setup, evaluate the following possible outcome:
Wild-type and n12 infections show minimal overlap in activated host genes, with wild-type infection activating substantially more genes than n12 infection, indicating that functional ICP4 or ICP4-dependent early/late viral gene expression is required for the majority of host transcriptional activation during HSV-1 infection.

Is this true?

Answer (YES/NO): NO